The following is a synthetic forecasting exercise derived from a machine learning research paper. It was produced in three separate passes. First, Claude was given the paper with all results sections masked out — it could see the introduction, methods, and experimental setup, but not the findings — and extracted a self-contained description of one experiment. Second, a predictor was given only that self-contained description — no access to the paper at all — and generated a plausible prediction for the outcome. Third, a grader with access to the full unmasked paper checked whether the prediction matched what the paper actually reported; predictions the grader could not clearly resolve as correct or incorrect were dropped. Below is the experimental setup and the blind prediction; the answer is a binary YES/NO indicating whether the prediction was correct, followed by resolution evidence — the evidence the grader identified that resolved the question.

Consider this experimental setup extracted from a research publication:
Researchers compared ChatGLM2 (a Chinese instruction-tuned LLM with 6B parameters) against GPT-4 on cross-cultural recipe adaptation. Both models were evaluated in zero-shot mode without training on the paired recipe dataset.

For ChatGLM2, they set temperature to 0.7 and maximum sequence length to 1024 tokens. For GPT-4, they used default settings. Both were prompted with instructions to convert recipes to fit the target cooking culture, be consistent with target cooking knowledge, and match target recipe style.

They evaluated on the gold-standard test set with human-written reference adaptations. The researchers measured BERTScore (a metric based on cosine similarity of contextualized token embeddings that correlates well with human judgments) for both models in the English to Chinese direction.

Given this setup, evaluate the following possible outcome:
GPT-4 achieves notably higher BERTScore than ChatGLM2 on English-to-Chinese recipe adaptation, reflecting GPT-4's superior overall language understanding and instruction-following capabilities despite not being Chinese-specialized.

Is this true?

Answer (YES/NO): NO